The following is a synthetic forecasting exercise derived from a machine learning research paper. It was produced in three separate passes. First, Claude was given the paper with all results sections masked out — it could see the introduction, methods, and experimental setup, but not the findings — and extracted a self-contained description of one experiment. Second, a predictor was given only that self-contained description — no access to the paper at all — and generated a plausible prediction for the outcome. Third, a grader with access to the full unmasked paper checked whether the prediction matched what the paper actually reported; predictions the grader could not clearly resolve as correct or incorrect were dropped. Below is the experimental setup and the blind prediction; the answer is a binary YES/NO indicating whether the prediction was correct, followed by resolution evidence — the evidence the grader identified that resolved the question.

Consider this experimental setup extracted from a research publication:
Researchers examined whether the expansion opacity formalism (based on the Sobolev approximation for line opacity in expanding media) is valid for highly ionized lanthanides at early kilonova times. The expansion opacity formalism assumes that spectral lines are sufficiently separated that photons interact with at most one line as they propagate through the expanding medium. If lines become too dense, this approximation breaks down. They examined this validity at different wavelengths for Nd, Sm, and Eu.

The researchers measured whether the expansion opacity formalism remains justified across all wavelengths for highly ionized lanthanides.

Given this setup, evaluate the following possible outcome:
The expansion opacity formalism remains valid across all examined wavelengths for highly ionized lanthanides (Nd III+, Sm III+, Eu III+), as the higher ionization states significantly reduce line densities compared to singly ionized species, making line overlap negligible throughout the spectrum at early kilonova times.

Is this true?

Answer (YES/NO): NO